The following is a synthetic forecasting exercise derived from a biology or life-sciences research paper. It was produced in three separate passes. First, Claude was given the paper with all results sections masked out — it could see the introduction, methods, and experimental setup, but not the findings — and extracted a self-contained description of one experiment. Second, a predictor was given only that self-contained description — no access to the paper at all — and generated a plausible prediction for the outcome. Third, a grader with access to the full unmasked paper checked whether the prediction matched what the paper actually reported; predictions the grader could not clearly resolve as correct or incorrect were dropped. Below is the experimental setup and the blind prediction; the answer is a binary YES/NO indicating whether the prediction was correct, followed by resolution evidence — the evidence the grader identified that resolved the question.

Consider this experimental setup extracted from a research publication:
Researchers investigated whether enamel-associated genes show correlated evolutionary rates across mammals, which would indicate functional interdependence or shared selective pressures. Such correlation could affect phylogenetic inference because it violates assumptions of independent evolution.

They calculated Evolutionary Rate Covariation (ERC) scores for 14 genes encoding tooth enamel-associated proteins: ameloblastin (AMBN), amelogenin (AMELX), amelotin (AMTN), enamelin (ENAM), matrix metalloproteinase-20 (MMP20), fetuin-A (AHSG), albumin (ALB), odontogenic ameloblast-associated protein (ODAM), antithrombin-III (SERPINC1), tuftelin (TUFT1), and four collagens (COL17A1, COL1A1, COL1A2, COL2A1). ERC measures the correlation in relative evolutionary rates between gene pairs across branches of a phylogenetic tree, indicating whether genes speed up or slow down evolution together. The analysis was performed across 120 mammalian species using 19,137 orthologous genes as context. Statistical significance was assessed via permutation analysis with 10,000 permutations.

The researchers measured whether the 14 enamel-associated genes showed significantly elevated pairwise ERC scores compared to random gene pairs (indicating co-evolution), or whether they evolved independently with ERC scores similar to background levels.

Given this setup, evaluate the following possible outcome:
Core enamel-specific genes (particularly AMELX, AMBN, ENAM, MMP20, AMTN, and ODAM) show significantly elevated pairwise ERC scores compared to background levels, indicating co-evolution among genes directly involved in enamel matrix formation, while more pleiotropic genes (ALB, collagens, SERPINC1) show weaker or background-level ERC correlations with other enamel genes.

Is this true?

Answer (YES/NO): NO